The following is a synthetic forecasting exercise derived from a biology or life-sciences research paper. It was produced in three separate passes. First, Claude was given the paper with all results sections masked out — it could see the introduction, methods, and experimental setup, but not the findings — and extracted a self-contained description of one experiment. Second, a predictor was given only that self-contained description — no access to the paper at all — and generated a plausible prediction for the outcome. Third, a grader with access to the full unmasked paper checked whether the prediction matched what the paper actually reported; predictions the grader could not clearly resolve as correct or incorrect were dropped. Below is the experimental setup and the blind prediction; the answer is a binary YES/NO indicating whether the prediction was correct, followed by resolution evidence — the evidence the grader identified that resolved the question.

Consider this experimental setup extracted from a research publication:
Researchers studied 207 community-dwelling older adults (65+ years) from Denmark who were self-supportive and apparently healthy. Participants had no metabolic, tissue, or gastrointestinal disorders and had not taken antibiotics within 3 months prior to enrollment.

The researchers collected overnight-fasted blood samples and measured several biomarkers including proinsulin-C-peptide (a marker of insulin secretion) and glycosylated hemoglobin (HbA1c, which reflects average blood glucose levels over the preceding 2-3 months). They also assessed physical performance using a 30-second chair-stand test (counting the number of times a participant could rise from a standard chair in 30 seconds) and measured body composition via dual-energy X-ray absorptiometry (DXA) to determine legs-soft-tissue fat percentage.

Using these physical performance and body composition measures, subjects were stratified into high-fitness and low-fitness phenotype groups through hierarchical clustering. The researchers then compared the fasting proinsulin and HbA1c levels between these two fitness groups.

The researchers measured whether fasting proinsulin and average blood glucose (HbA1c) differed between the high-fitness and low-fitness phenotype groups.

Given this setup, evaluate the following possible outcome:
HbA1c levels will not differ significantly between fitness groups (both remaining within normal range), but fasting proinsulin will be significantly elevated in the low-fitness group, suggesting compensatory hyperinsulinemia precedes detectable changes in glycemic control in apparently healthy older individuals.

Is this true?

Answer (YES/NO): NO